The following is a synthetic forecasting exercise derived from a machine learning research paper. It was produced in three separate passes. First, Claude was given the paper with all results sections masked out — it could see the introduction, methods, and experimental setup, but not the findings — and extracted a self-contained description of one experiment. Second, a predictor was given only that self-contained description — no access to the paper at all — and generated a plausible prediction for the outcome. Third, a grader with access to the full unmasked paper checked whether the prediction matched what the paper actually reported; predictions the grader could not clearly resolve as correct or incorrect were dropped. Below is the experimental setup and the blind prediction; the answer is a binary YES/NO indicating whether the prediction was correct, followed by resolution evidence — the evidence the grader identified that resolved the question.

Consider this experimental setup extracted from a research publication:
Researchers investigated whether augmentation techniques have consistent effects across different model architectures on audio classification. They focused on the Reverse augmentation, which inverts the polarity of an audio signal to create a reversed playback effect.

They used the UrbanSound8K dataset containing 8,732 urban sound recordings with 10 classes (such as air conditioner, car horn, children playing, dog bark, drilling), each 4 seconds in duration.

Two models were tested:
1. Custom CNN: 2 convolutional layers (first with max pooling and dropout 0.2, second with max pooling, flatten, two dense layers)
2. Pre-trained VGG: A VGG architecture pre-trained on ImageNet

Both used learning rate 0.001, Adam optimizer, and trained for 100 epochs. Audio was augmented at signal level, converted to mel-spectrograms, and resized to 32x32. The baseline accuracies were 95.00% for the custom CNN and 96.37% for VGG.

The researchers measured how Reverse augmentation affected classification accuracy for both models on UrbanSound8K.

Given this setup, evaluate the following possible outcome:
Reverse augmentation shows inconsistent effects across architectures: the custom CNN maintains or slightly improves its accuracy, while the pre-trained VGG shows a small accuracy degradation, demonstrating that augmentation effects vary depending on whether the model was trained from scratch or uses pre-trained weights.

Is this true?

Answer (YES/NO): NO